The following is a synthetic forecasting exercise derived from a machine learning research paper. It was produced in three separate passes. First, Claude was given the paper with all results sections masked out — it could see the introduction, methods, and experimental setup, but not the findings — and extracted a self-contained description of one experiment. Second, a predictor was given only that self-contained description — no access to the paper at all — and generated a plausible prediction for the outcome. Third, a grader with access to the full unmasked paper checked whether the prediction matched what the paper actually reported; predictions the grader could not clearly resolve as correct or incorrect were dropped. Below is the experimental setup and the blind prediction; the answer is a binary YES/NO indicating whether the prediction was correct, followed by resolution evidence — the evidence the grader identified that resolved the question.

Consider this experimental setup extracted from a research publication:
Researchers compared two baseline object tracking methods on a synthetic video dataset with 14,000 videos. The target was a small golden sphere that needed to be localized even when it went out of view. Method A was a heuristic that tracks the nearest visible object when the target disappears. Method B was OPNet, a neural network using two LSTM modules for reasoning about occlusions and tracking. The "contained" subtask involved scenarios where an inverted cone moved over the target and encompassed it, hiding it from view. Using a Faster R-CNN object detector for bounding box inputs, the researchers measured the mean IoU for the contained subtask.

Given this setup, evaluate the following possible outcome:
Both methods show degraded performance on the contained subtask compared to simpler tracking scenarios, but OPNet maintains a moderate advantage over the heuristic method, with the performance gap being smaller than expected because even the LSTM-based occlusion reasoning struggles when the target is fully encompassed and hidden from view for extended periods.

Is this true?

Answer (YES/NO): NO